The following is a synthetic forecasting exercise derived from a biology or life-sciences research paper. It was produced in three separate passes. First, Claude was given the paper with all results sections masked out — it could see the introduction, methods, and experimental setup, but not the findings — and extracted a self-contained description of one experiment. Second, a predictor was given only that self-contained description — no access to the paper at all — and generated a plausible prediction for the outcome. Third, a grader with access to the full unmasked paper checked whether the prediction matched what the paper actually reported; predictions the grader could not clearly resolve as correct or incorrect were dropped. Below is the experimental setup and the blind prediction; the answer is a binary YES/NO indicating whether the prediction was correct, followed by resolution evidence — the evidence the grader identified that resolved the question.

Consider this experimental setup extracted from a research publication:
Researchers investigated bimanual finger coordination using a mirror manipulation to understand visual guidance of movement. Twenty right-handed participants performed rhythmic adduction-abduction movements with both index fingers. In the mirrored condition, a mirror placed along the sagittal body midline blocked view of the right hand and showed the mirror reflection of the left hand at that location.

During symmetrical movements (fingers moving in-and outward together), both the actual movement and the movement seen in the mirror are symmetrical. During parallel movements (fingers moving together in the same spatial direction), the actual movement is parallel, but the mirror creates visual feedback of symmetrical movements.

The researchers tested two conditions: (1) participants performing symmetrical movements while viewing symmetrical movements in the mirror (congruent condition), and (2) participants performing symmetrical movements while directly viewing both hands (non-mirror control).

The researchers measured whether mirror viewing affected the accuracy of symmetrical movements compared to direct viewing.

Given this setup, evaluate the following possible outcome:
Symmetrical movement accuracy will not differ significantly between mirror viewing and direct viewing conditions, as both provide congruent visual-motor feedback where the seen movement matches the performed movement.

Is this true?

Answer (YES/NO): NO